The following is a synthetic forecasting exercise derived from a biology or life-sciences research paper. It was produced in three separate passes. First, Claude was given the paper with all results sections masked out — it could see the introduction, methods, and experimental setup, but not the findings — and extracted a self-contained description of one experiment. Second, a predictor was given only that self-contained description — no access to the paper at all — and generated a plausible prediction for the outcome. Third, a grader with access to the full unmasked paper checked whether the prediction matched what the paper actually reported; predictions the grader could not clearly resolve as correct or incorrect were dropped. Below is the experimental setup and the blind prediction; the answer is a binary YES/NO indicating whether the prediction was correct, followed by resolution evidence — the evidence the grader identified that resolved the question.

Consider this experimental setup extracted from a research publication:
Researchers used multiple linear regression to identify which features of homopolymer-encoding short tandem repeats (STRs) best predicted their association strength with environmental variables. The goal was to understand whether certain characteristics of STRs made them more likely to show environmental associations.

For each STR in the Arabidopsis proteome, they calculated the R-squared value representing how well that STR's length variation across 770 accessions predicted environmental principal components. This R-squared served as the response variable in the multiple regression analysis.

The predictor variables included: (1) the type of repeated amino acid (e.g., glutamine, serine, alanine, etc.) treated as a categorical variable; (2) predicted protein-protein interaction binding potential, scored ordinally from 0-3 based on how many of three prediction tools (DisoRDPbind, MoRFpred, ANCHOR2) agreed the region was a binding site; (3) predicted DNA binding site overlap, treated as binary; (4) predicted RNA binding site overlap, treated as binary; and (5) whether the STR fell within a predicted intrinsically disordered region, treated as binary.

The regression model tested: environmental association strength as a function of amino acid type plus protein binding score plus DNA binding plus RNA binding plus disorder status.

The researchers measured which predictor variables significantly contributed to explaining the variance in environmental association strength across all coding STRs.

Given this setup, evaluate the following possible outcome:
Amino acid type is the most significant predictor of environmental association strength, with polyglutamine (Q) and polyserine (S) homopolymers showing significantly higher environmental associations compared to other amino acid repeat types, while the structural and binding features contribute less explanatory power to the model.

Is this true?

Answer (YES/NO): NO